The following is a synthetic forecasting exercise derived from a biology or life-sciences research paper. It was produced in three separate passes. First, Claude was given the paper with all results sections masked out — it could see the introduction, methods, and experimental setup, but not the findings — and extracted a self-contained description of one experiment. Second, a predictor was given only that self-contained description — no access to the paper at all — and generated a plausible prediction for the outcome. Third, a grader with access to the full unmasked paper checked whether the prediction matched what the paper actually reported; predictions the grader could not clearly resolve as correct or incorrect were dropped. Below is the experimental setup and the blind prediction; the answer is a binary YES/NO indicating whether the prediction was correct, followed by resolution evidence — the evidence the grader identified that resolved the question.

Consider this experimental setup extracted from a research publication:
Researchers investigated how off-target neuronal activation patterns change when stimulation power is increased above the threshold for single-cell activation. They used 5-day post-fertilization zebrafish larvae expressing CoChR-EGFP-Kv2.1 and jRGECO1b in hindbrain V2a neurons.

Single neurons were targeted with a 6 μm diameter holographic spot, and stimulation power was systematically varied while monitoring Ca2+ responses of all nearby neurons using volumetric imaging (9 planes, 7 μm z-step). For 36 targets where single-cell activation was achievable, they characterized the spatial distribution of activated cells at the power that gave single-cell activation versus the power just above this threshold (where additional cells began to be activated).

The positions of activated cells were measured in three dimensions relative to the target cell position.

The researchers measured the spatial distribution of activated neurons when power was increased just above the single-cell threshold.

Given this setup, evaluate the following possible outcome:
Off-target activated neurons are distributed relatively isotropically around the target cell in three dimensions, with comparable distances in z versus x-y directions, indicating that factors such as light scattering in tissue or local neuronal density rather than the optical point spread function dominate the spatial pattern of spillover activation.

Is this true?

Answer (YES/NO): NO